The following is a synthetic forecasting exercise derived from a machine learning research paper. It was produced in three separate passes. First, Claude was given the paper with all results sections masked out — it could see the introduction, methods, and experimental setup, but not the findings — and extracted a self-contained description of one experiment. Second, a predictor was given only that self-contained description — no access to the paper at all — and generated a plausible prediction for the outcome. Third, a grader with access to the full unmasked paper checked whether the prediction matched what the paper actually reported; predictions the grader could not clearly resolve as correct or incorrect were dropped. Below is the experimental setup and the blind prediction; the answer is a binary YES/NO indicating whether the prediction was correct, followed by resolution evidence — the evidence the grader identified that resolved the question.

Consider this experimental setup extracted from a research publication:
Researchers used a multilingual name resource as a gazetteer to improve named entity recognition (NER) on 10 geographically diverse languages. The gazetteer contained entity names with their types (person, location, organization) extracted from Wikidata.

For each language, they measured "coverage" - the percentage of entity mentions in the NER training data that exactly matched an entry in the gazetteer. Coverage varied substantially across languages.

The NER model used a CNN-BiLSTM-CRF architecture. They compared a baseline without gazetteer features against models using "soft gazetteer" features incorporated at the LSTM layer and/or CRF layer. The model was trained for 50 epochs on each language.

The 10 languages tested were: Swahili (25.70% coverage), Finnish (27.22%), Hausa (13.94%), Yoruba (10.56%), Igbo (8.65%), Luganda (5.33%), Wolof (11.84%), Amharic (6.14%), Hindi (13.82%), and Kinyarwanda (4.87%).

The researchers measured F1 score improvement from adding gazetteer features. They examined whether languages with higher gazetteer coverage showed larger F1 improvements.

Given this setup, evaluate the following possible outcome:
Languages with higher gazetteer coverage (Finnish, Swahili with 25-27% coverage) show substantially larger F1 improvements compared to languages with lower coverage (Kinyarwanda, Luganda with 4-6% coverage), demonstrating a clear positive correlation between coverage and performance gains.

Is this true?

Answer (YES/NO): YES